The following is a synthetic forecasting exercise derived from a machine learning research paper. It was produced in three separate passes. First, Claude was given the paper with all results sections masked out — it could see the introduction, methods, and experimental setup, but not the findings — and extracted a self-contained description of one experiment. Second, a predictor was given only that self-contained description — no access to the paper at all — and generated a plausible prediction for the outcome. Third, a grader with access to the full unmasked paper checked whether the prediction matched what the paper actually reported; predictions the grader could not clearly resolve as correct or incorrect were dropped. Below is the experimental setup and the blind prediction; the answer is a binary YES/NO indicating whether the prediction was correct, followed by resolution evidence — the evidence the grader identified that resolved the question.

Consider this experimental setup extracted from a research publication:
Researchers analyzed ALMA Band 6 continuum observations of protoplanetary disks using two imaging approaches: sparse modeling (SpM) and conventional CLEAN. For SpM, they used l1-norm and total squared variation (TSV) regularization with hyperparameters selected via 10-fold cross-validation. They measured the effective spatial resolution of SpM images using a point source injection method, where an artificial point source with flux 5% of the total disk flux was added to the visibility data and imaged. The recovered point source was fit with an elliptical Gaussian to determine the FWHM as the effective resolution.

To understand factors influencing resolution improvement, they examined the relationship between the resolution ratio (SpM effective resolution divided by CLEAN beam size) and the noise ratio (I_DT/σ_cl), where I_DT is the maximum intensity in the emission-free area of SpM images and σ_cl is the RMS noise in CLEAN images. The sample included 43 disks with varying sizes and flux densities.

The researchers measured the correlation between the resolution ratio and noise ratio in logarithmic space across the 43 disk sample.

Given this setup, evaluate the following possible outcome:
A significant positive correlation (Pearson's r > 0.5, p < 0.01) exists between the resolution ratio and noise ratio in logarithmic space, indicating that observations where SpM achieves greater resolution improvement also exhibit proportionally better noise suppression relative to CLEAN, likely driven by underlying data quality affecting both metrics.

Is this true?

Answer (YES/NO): NO